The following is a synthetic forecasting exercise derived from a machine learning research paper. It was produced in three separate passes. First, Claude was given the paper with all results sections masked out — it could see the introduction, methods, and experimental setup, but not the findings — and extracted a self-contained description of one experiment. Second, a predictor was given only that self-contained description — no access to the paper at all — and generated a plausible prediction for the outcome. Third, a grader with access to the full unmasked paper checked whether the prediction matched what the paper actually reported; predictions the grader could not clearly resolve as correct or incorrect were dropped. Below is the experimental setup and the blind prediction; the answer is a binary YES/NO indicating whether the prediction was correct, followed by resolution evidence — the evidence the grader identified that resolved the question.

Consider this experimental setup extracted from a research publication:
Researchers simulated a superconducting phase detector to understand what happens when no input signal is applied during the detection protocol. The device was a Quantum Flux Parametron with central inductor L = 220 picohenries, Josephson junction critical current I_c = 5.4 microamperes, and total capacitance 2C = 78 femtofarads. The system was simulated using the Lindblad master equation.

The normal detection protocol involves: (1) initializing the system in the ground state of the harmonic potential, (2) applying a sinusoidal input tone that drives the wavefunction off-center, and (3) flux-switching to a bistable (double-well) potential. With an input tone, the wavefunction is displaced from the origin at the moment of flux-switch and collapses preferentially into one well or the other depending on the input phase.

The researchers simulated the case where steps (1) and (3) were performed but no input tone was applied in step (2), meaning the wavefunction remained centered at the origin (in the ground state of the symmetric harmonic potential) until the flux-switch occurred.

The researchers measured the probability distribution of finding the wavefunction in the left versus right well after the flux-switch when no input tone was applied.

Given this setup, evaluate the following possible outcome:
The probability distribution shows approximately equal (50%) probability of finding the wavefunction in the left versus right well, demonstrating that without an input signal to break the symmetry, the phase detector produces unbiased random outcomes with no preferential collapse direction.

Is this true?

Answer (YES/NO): YES